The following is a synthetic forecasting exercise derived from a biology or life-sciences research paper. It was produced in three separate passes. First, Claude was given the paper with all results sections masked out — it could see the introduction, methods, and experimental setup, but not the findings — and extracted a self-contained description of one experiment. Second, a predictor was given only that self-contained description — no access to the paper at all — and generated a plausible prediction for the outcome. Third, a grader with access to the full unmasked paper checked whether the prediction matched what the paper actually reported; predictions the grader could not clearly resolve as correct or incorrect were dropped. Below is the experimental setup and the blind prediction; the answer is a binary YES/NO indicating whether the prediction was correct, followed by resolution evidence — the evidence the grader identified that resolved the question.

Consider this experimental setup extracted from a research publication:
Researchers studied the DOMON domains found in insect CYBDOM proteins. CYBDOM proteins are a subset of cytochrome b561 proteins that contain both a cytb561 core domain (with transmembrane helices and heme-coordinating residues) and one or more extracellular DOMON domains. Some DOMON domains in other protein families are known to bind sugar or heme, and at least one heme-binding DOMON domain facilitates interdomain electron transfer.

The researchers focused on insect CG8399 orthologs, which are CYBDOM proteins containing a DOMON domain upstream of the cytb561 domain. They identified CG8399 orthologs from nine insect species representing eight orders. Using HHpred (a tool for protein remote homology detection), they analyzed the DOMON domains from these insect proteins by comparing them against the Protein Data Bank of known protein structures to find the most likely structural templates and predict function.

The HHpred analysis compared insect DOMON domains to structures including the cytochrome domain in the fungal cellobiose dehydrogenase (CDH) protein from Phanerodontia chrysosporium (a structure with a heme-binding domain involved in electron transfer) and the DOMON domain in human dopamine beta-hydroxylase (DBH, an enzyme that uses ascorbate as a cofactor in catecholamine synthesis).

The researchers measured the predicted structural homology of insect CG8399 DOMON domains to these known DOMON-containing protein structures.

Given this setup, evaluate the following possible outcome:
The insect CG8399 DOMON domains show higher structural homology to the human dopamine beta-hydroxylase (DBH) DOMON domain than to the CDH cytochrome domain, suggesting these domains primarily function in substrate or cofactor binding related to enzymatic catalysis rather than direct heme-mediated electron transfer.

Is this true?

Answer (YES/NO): NO